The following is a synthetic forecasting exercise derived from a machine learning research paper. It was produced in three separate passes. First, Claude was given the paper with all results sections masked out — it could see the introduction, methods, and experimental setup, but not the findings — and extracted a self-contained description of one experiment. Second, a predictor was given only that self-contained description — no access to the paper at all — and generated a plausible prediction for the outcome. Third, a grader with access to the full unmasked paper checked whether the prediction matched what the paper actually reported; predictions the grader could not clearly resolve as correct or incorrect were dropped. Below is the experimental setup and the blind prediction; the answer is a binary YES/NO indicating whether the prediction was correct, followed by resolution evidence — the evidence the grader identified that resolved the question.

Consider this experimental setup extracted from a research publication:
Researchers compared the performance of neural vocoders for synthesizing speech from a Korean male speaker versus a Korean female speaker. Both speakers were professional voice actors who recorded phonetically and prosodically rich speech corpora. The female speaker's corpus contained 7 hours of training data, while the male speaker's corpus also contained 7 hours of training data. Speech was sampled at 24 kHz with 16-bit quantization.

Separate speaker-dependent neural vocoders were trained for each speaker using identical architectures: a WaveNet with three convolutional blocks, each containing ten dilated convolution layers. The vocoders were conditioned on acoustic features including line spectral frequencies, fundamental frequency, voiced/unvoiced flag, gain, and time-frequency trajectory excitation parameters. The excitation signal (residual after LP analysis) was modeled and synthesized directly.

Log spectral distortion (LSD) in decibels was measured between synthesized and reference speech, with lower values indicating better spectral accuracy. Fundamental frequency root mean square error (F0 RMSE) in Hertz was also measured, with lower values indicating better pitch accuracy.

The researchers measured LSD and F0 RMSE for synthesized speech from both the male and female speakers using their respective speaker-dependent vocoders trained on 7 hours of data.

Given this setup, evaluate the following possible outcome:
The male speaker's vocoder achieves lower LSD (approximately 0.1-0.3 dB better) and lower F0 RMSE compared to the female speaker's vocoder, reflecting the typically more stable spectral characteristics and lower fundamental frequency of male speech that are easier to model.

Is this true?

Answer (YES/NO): NO